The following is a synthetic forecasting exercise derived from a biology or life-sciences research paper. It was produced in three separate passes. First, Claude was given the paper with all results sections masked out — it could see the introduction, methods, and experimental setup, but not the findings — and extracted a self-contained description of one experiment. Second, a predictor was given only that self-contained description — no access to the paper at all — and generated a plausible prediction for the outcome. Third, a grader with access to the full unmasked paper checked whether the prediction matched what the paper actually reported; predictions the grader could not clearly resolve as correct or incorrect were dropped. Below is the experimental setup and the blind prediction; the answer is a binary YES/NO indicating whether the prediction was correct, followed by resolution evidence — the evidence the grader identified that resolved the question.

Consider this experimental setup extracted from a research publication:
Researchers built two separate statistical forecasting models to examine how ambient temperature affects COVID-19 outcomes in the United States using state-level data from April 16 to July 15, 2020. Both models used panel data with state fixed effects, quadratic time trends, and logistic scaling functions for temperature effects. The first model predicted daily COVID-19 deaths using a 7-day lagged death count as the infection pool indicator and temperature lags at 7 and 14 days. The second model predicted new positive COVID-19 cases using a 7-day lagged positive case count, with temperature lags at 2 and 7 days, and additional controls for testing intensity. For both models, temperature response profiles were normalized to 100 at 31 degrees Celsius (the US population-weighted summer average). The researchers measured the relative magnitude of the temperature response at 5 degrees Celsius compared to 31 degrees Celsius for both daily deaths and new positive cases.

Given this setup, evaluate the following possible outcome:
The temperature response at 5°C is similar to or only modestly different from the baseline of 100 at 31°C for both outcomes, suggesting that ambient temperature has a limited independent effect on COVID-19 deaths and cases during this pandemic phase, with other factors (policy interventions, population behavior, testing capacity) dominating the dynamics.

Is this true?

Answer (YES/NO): NO